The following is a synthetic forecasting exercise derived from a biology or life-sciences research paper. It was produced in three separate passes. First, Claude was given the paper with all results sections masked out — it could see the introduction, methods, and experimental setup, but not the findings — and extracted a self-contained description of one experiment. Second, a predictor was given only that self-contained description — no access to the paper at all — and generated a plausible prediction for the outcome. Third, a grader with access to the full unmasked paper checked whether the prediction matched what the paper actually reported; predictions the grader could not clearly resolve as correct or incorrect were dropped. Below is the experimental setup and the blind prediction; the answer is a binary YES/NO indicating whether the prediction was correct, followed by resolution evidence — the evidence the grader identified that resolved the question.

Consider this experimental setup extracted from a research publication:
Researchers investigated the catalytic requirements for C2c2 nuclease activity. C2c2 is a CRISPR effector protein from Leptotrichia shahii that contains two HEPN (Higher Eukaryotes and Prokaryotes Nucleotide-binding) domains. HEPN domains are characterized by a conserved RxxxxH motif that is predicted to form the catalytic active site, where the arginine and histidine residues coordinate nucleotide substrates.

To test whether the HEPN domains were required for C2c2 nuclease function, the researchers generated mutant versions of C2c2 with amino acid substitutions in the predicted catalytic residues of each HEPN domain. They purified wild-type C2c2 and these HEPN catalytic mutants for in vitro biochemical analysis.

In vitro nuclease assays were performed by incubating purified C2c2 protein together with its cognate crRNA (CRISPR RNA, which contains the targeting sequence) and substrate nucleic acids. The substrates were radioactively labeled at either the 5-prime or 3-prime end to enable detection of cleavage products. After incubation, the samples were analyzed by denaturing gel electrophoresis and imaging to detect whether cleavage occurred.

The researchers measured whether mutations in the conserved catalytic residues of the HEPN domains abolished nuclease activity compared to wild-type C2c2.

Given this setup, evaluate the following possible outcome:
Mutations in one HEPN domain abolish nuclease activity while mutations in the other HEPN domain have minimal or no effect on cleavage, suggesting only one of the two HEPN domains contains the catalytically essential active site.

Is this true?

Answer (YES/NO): NO